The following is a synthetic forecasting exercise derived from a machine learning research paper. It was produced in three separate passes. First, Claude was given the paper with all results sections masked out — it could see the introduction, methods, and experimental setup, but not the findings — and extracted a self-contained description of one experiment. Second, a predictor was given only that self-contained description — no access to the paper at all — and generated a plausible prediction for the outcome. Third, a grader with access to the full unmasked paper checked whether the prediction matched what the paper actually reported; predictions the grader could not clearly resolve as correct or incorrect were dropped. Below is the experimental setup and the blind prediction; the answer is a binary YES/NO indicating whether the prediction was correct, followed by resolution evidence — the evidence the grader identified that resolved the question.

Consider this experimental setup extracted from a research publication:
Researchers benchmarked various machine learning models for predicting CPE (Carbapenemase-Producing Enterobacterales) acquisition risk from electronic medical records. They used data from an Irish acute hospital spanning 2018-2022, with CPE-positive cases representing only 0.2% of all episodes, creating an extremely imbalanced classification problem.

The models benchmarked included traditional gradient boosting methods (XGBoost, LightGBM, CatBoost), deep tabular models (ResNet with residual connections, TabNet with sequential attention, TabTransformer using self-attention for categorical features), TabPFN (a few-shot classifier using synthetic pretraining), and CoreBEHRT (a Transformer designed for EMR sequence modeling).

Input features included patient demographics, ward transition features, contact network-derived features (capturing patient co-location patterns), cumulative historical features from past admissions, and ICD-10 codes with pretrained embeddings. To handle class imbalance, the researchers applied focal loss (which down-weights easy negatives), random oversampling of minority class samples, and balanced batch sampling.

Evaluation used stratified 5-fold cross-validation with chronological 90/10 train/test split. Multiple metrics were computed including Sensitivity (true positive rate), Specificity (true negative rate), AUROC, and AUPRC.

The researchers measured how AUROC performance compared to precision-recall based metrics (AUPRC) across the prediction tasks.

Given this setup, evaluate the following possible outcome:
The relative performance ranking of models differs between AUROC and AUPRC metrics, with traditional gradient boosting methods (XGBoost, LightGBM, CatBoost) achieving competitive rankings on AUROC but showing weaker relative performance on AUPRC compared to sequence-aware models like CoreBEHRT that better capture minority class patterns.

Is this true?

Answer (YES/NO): NO